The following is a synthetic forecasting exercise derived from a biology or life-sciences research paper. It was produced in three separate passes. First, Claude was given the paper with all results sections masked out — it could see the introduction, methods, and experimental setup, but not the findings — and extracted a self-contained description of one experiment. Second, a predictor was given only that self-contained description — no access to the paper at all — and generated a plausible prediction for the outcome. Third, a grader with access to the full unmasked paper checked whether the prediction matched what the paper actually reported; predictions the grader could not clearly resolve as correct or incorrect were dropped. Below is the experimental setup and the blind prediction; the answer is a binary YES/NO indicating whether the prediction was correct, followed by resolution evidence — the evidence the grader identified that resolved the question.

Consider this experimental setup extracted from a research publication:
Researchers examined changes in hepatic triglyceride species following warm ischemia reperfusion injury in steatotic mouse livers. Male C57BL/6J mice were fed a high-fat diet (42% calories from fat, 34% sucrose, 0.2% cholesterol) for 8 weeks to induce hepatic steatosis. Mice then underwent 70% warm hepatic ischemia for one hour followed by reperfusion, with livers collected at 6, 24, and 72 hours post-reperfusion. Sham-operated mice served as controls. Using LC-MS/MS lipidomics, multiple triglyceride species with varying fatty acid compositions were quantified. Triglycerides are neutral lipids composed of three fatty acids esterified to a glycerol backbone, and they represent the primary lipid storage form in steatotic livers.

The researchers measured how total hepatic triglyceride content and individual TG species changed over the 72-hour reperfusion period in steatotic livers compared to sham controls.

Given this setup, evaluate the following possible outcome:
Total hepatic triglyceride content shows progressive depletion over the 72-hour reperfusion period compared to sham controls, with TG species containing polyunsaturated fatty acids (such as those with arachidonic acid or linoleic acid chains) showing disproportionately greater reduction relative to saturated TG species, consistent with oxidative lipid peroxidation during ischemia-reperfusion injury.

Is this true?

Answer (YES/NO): NO